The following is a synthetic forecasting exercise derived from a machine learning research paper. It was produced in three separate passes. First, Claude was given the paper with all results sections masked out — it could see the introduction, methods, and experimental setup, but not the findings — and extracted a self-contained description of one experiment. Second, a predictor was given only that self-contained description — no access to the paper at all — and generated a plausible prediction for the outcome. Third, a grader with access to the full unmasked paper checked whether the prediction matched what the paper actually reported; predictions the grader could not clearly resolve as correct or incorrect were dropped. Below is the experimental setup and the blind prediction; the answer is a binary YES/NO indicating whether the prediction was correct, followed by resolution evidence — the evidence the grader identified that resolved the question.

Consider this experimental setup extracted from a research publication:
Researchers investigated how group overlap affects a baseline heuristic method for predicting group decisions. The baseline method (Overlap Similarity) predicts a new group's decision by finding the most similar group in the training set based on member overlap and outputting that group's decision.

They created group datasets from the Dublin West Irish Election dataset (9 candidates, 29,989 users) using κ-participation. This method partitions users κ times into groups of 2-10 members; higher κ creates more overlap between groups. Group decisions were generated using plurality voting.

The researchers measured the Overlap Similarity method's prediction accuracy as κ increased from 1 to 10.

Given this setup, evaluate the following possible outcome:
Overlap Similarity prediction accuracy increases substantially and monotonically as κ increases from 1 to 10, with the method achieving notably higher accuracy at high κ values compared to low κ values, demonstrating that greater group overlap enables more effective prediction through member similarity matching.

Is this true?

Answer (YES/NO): NO